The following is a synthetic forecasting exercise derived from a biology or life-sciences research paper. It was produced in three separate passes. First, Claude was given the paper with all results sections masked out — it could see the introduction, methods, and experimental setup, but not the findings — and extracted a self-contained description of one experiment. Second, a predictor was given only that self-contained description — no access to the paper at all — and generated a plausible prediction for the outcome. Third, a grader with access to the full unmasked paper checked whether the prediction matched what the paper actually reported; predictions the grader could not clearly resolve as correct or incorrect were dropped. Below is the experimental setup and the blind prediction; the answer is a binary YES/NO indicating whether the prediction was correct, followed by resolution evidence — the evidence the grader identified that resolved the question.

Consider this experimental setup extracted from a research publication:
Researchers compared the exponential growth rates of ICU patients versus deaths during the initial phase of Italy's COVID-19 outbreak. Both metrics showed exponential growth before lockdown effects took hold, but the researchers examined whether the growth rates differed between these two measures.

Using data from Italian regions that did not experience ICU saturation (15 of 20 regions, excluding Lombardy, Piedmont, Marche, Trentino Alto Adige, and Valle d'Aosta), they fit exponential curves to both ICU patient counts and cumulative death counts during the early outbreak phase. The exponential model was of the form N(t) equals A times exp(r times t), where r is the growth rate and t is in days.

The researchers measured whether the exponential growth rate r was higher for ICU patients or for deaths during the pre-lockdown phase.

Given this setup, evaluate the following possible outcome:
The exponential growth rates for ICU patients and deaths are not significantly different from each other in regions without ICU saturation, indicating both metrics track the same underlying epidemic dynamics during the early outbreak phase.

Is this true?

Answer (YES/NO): NO